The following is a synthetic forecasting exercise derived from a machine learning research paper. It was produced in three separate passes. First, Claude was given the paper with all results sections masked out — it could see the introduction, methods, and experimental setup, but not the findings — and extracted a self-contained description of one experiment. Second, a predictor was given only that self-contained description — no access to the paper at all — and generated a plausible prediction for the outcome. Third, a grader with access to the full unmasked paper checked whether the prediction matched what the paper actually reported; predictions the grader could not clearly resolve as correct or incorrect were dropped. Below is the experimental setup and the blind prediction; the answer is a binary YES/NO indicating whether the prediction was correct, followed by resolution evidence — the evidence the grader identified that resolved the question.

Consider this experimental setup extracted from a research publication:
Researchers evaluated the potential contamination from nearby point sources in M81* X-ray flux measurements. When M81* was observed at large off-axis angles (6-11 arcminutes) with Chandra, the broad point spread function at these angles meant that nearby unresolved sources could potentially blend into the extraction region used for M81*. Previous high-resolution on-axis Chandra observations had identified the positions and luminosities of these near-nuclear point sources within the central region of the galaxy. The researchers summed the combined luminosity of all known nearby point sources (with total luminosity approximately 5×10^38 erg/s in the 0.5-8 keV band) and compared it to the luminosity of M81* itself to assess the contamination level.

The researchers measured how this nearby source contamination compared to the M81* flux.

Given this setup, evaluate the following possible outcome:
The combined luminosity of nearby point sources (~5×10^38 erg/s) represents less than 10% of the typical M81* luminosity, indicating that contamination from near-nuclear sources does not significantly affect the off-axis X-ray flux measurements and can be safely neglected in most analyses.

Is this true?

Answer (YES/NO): YES